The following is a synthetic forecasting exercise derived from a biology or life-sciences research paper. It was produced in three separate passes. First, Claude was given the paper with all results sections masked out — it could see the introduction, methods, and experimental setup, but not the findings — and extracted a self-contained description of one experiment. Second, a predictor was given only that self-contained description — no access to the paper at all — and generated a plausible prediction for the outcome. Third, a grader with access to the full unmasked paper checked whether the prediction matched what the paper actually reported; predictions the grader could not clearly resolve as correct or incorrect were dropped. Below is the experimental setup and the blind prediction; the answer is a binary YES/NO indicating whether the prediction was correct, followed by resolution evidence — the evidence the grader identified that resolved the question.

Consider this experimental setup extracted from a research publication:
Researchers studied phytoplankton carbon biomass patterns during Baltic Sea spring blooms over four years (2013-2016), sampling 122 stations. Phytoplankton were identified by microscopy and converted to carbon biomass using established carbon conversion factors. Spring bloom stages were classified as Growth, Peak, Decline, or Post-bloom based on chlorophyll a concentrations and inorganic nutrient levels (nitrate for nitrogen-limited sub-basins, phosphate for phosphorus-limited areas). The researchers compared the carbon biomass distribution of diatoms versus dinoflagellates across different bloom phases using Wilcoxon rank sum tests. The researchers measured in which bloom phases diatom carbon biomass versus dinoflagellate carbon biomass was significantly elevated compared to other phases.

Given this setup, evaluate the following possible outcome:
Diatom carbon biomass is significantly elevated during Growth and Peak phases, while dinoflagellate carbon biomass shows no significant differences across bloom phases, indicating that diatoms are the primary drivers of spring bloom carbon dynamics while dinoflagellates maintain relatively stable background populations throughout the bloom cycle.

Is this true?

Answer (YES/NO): NO